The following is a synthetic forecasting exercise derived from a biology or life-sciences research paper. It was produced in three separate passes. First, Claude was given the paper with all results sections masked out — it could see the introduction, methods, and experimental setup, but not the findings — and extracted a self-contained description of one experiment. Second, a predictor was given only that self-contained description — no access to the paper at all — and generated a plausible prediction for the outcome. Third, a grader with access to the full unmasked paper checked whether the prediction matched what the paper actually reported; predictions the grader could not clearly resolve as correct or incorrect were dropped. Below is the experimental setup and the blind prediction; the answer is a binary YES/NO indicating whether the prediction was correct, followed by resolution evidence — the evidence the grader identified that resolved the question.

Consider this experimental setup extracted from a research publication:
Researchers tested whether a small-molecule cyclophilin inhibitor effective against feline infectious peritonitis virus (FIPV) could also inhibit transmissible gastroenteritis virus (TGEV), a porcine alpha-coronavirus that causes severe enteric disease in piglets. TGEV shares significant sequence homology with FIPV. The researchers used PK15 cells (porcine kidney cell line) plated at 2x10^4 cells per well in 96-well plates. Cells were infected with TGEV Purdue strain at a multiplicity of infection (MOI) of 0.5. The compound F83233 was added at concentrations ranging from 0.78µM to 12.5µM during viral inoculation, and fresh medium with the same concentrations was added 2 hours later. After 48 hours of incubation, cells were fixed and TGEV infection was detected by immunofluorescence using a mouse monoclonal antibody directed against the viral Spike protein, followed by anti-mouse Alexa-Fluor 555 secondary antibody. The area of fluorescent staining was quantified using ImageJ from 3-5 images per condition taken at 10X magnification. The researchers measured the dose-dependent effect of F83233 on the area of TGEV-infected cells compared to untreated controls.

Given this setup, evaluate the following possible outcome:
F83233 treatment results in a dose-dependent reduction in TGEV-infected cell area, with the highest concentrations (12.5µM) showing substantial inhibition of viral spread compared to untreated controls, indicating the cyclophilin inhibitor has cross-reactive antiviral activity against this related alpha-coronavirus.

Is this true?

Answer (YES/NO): YES